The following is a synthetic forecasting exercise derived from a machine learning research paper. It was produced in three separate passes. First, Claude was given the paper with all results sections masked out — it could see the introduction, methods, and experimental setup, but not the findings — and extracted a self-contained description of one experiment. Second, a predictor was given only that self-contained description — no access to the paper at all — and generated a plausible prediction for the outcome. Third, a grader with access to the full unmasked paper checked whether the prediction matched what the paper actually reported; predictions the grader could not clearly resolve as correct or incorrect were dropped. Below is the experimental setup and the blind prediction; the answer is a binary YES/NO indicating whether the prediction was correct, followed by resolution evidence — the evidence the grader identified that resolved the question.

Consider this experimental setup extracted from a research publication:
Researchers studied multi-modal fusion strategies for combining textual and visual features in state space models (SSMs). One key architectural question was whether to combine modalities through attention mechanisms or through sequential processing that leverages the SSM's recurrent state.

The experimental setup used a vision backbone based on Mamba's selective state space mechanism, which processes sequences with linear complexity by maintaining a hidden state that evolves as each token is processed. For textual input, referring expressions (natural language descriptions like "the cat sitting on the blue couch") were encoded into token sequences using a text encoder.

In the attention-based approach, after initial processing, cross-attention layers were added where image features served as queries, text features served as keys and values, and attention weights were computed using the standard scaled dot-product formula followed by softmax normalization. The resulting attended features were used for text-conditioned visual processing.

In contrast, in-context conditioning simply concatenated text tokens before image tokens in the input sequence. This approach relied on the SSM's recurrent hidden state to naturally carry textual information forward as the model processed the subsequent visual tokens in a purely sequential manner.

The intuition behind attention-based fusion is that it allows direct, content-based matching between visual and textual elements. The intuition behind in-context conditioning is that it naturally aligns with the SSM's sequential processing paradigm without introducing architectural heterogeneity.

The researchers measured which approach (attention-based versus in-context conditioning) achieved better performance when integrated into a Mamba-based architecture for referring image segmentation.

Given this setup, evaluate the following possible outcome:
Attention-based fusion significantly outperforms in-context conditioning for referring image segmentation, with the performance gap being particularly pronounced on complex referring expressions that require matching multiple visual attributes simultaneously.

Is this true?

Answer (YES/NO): NO